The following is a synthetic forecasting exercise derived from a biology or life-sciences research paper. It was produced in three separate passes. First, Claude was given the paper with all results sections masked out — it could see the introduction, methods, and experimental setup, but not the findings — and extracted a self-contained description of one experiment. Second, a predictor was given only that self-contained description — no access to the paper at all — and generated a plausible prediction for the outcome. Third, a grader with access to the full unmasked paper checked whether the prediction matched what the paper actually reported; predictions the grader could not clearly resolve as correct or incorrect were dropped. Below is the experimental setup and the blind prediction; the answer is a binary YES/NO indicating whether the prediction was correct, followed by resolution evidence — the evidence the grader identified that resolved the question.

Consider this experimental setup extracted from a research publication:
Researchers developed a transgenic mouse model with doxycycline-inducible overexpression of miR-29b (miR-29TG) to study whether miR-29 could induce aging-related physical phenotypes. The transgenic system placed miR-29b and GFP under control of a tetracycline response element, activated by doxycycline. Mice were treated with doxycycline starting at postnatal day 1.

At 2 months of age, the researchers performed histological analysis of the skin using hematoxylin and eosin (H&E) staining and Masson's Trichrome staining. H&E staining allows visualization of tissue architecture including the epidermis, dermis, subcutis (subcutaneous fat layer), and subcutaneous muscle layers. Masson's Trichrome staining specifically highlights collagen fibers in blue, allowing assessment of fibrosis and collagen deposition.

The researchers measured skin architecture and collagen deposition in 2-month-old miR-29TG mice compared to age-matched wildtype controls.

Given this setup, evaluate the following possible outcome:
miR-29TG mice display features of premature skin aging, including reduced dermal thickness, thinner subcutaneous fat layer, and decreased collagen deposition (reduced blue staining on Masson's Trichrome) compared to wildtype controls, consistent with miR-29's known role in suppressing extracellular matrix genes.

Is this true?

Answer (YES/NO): NO